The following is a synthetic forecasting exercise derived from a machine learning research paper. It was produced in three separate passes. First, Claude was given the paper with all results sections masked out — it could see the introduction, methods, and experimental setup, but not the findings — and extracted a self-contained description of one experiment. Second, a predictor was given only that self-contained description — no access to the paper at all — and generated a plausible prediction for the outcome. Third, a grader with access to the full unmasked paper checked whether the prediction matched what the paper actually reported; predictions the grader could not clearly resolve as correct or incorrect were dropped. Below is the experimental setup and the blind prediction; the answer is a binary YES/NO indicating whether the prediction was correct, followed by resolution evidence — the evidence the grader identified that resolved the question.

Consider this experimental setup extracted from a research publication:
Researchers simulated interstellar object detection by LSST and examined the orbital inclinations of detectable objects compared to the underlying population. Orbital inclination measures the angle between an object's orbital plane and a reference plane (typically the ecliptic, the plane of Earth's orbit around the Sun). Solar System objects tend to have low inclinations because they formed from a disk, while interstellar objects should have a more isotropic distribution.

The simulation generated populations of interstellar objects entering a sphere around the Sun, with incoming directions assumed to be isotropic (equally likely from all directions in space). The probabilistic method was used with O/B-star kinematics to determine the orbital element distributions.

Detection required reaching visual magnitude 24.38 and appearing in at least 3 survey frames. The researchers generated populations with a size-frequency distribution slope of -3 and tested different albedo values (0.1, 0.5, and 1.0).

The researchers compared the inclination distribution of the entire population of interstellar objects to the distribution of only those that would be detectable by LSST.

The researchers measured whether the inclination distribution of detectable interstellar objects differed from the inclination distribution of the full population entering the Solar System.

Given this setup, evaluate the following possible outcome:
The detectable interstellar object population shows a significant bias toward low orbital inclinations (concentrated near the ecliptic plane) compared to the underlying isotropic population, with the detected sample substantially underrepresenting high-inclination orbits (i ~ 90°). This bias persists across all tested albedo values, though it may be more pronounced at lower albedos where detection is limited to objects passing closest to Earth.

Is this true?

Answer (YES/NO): NO